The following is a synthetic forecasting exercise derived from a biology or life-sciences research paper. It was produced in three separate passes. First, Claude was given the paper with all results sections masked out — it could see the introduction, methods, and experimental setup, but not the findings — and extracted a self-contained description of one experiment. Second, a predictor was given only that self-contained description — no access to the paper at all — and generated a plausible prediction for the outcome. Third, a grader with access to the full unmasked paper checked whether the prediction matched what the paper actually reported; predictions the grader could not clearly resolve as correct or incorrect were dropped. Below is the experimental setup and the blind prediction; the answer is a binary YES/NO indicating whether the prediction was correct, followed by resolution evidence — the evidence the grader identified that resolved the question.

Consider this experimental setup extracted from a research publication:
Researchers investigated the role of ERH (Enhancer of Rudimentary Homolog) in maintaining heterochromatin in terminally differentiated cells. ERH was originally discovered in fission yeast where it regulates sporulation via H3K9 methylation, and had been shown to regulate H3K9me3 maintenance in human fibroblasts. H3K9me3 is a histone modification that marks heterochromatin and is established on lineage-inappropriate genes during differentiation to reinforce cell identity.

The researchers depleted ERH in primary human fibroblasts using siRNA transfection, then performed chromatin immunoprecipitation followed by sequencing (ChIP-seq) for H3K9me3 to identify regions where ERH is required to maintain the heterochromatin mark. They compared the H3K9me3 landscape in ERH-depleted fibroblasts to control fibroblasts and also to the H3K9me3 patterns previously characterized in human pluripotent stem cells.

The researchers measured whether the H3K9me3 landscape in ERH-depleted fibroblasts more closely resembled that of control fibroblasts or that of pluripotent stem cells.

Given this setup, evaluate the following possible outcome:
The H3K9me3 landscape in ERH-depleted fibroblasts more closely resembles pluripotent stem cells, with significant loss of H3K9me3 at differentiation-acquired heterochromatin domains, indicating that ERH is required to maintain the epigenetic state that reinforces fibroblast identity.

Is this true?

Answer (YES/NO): YES